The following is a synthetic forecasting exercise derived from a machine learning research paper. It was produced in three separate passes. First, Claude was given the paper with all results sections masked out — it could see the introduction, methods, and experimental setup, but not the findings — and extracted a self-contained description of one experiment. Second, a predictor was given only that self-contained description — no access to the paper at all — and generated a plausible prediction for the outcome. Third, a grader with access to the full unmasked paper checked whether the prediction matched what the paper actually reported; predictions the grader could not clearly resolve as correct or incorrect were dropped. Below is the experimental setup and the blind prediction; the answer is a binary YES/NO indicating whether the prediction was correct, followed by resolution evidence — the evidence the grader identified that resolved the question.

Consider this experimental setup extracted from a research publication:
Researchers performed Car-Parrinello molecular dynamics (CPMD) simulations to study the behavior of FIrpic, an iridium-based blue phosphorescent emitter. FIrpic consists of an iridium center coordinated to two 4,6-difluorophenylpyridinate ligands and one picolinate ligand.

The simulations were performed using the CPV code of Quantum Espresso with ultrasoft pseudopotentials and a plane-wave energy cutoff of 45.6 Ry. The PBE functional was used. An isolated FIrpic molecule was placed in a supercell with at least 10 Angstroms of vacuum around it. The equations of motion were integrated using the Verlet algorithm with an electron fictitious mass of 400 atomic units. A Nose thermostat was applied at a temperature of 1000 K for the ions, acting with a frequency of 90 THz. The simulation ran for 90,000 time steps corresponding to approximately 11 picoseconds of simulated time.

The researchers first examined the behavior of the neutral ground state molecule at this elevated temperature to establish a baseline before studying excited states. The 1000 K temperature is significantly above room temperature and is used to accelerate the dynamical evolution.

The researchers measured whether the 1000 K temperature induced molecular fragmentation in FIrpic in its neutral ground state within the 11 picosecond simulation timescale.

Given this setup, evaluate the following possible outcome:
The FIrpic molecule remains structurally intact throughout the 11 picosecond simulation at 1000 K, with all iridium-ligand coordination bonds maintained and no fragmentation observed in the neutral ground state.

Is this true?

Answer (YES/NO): YES